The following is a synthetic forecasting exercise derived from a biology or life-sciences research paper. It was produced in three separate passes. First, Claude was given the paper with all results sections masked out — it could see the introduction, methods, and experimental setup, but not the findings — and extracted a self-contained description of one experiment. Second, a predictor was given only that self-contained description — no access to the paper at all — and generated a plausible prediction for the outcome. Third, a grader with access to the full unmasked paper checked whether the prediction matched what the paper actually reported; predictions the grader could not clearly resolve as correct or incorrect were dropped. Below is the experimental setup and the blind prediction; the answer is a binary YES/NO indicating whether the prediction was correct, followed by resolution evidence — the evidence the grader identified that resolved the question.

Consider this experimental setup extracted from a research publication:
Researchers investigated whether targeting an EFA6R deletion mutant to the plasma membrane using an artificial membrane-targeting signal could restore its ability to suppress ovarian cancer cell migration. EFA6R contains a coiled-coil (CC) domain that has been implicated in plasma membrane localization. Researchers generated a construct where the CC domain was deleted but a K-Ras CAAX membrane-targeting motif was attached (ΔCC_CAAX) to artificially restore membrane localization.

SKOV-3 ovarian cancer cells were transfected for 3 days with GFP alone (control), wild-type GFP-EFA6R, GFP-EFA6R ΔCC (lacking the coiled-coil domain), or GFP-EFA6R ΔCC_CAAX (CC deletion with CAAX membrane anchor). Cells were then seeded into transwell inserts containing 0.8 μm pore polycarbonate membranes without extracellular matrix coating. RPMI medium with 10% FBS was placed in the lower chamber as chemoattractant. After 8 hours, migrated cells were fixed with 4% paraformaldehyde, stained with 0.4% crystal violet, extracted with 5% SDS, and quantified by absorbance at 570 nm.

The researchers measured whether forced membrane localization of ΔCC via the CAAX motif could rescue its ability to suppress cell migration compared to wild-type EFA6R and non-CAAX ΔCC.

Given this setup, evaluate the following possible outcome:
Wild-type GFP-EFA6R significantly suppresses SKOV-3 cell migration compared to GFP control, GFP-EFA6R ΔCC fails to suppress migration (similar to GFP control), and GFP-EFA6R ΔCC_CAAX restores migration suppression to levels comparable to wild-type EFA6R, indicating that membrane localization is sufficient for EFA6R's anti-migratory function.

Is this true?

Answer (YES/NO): NO